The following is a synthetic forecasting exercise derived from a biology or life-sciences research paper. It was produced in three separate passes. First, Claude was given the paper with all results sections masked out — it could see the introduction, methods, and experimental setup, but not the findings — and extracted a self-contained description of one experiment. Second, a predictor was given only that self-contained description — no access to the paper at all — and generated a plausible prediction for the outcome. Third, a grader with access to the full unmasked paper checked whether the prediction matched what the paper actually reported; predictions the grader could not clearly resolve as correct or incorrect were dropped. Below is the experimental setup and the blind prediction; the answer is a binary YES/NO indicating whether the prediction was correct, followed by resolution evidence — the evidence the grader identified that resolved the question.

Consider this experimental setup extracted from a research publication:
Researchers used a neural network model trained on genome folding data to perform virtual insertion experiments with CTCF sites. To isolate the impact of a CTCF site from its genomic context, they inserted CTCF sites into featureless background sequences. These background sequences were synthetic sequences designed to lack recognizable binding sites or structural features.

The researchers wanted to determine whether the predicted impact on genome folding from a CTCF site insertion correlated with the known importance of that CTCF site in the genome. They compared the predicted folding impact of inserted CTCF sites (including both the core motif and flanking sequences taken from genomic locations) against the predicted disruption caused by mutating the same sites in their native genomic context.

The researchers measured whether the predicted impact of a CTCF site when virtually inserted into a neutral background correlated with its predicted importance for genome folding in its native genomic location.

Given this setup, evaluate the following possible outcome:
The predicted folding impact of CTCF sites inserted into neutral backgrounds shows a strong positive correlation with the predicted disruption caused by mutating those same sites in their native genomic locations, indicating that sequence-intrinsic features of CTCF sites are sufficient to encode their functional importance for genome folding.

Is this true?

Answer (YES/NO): YES